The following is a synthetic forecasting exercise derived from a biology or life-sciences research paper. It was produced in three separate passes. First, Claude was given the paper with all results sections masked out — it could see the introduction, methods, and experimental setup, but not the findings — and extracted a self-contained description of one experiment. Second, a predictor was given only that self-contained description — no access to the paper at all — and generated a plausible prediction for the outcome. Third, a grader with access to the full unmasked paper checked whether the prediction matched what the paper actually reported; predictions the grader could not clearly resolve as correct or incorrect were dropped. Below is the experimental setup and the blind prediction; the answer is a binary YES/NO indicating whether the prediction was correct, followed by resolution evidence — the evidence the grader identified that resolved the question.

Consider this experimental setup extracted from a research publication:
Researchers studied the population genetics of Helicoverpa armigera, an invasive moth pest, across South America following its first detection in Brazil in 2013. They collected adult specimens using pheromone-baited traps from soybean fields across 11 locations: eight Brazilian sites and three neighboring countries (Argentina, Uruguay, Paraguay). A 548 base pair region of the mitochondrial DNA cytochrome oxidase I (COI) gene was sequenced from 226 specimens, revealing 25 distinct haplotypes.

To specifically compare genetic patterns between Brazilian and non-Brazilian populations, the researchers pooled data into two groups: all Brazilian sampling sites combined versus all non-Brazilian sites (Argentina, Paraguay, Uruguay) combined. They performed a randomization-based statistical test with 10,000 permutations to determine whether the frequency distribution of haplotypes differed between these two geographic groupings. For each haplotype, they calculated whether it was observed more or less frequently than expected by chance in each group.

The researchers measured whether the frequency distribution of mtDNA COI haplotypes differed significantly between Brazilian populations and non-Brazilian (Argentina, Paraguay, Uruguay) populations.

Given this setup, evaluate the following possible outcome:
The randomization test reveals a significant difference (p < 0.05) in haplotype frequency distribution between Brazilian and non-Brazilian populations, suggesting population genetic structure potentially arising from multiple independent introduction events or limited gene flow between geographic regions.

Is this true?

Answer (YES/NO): YES